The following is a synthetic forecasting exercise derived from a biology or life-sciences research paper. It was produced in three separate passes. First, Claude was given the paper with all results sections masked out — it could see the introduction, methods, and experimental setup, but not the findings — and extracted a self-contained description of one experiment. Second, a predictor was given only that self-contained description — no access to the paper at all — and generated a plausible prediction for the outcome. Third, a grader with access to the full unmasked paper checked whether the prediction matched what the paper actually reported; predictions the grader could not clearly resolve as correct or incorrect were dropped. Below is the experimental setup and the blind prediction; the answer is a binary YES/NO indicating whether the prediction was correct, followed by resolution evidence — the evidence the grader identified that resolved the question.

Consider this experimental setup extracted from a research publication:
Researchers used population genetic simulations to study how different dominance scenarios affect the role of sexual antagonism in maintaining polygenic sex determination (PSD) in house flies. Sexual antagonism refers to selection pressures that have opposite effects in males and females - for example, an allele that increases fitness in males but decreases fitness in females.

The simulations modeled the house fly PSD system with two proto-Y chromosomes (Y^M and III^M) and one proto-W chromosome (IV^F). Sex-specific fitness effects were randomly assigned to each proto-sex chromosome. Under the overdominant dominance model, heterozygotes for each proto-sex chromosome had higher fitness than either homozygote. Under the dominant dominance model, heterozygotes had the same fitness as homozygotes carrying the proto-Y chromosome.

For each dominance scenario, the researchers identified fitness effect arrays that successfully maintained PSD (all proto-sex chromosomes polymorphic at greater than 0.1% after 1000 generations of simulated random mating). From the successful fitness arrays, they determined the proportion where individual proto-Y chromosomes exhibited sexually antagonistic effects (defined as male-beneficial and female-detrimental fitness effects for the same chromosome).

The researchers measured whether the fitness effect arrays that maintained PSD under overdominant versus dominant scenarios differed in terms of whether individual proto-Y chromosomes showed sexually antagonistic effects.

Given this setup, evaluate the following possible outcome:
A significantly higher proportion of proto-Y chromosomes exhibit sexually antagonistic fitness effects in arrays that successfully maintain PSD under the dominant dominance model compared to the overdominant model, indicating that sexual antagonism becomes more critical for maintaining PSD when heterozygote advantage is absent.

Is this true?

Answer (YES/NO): NO